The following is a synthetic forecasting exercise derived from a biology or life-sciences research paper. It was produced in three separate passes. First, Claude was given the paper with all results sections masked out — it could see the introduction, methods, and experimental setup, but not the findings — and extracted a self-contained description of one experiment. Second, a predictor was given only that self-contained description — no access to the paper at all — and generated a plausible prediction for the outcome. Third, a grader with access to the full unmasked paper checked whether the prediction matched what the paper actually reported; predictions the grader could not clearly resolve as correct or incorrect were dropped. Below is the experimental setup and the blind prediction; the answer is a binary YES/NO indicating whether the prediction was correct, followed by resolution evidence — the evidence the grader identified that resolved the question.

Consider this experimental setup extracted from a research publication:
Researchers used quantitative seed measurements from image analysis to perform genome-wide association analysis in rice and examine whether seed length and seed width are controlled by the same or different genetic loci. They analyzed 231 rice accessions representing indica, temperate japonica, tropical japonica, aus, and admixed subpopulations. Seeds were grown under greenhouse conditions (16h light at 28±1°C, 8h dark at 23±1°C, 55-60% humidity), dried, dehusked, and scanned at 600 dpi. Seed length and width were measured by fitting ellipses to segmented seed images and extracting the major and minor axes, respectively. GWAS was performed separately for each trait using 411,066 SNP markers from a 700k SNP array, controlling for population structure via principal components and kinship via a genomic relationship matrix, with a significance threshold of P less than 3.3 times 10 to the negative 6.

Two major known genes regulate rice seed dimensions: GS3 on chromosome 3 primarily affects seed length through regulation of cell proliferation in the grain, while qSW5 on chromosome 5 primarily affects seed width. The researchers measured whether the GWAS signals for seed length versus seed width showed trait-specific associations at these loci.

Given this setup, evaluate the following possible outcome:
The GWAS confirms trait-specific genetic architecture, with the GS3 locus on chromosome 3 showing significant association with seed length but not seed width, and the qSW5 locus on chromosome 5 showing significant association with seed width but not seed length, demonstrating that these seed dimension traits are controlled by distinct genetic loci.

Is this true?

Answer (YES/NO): YES